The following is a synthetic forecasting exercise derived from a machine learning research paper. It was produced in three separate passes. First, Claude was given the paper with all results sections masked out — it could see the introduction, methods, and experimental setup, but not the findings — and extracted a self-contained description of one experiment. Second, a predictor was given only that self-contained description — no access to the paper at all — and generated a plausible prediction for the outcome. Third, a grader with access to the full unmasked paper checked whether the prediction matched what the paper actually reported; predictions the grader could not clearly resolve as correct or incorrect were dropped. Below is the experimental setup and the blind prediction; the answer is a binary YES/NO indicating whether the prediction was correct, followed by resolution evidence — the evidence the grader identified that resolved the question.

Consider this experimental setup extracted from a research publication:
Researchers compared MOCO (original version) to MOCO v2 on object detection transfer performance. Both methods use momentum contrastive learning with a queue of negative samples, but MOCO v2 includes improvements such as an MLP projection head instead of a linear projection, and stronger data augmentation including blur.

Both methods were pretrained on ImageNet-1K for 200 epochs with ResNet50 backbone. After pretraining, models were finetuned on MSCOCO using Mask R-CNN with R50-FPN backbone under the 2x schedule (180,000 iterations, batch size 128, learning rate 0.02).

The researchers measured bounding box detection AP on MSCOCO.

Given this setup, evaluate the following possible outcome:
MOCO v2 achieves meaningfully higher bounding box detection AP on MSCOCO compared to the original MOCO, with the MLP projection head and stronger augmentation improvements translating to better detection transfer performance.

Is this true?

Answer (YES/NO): YES